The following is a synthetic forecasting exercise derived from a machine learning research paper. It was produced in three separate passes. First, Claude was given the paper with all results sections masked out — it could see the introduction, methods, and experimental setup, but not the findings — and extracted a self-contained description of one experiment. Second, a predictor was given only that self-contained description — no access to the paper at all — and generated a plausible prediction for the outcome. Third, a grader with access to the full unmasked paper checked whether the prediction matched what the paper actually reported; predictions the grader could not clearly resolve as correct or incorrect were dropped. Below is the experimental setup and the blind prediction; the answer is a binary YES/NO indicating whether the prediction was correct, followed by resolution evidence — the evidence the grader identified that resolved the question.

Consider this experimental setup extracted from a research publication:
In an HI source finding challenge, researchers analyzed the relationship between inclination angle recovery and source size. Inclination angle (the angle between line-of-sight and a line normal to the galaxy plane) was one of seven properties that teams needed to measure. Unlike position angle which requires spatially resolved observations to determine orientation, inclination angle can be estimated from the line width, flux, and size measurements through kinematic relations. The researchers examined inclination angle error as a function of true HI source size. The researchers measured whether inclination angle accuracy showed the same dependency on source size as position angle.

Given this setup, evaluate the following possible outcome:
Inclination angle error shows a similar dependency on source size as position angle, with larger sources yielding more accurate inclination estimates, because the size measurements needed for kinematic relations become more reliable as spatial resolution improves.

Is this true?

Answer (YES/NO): NO